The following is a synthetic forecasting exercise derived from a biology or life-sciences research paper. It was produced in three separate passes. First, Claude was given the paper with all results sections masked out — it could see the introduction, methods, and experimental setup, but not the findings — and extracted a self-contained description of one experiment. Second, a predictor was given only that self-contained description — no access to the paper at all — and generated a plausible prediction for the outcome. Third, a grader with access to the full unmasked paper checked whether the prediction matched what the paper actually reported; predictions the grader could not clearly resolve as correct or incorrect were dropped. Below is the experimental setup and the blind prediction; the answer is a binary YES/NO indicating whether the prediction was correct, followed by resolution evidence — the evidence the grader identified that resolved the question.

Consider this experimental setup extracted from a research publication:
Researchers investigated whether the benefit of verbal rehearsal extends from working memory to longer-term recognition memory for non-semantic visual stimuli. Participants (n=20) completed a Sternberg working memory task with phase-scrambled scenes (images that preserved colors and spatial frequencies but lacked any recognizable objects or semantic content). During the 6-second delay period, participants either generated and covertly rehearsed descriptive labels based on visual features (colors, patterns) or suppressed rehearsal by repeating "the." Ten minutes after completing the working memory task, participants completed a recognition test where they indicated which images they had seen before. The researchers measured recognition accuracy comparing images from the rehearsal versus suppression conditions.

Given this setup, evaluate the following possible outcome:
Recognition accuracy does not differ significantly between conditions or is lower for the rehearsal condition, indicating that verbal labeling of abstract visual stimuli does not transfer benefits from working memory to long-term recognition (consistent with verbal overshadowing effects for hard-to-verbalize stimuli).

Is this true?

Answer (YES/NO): NO